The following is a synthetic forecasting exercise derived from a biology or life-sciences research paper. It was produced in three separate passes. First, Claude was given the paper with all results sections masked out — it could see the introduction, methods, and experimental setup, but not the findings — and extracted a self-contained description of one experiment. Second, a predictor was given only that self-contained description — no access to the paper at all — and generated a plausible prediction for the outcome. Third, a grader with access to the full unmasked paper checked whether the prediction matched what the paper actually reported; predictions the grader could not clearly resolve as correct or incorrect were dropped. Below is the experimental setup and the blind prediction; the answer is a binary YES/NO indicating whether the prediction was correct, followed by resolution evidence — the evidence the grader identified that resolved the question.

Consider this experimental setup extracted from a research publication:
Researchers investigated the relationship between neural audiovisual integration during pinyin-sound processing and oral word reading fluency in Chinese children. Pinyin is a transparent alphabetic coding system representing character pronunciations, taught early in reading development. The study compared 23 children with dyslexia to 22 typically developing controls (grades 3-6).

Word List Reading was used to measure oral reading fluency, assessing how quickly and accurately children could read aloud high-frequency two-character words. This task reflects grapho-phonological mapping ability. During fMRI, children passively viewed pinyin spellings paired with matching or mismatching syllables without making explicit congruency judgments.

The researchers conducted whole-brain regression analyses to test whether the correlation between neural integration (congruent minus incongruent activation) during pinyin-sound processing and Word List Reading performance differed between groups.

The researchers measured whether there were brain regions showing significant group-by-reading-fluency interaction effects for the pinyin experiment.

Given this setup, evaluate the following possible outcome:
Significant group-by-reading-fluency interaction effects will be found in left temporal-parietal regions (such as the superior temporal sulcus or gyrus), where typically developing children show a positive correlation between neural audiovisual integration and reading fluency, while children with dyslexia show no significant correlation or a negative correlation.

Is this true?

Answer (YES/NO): NO